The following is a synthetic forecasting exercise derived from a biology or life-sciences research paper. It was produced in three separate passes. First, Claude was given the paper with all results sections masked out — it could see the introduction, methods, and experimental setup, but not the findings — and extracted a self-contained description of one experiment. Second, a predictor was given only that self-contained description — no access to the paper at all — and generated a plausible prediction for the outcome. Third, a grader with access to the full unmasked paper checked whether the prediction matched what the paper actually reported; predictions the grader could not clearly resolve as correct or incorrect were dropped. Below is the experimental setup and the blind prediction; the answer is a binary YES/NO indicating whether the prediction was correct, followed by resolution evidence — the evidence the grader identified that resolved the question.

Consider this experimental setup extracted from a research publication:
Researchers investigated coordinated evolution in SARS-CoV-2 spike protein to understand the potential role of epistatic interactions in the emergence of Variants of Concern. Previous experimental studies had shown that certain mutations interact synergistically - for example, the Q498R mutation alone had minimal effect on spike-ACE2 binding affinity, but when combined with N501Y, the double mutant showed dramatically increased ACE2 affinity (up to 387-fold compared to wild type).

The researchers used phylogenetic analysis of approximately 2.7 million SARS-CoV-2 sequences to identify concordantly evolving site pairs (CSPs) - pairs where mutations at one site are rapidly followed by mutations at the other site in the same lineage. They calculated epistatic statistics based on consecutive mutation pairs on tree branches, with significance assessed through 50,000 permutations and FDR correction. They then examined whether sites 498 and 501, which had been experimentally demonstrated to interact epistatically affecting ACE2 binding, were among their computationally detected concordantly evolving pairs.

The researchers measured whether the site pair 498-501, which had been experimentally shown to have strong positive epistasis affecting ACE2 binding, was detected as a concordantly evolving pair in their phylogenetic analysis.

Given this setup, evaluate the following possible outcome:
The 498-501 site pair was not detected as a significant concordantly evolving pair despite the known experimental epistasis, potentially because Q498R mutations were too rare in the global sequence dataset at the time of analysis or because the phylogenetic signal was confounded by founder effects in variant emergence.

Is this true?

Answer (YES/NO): YES